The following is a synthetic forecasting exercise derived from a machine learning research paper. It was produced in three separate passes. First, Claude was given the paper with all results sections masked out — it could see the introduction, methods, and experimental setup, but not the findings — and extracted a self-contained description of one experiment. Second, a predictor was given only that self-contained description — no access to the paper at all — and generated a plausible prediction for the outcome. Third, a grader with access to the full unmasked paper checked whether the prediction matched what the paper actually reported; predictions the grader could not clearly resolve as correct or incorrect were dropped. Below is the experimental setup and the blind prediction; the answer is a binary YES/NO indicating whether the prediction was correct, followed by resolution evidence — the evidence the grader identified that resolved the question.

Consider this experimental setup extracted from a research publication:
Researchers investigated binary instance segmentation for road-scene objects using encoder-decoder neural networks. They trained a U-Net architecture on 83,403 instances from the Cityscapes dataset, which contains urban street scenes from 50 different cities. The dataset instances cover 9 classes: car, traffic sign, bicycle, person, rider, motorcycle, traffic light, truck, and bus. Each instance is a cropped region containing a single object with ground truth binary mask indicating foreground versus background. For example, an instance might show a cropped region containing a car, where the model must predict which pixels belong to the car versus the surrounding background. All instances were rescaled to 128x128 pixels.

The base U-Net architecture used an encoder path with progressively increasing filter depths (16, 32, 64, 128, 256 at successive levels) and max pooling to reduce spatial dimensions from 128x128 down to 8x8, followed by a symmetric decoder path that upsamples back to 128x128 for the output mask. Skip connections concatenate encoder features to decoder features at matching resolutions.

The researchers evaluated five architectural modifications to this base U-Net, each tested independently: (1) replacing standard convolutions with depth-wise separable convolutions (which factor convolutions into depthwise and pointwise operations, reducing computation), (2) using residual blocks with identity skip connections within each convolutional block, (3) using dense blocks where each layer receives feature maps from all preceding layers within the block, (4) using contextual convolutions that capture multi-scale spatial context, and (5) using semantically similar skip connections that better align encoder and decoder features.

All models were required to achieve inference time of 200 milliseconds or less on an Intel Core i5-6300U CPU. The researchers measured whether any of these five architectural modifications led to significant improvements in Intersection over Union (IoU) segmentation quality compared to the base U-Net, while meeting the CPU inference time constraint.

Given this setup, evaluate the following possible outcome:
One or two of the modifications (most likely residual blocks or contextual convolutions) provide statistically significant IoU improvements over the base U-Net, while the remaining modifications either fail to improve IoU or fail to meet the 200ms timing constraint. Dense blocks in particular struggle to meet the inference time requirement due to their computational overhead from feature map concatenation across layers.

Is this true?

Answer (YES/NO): NO